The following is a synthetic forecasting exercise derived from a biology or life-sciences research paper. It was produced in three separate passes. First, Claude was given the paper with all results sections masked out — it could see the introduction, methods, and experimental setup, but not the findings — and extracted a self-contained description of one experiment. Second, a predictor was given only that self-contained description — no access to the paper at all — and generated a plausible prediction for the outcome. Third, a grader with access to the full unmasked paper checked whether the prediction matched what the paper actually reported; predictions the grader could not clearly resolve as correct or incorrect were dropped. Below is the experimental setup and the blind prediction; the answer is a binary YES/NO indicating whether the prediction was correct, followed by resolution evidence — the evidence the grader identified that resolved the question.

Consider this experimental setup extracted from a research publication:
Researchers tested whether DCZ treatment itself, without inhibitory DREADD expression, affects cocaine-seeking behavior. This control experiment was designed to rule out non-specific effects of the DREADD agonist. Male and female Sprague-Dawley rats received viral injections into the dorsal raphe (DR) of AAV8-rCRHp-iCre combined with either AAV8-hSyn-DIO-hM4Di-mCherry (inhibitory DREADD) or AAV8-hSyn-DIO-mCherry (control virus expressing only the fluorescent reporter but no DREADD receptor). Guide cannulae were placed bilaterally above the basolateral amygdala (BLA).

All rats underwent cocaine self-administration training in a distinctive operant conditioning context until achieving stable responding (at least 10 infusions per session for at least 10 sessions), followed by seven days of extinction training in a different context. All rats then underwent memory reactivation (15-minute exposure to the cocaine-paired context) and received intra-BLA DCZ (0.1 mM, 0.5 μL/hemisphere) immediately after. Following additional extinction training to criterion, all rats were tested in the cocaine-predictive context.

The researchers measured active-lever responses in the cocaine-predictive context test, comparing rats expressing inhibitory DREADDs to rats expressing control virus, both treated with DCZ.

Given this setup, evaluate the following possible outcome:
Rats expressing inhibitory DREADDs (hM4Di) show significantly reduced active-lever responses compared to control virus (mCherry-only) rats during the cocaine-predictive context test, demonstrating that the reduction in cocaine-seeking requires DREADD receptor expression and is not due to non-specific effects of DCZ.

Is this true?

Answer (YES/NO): YES